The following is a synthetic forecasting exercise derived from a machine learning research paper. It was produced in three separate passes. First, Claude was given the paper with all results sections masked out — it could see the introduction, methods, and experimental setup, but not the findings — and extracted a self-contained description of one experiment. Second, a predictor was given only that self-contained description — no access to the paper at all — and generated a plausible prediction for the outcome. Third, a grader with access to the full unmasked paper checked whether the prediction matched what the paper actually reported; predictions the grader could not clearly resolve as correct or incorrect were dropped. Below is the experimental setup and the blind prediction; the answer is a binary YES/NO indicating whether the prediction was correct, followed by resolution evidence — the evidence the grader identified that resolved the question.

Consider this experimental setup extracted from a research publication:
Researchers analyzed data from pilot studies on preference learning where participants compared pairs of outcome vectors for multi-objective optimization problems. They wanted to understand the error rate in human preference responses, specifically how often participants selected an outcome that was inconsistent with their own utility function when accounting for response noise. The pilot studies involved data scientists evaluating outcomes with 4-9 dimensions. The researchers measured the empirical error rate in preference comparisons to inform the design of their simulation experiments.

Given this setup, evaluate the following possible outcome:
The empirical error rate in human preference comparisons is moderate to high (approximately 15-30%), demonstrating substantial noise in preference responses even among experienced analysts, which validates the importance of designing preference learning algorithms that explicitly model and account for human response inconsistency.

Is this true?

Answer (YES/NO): NO